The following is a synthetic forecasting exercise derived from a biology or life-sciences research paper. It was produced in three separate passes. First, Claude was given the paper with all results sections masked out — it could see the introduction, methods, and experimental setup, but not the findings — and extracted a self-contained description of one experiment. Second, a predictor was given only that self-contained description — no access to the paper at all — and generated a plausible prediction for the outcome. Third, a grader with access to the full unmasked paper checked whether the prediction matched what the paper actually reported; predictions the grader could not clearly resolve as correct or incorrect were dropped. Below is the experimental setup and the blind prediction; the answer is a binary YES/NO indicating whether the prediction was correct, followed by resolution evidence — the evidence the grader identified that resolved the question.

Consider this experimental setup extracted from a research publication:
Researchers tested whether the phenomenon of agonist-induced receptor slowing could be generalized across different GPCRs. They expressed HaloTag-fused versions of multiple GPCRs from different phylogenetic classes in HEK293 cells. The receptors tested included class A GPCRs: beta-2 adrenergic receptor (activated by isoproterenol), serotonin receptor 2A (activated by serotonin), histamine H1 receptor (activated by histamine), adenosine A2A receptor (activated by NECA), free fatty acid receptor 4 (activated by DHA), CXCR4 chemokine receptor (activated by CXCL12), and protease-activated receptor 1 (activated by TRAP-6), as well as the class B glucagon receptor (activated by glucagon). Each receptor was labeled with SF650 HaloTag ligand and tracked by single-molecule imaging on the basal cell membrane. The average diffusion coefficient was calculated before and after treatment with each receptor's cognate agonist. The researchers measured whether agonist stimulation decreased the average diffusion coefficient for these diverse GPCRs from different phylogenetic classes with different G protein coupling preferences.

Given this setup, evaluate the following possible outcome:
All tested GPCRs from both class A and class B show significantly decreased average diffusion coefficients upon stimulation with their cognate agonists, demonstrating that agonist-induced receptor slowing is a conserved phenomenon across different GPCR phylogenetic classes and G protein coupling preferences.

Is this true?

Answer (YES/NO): YES